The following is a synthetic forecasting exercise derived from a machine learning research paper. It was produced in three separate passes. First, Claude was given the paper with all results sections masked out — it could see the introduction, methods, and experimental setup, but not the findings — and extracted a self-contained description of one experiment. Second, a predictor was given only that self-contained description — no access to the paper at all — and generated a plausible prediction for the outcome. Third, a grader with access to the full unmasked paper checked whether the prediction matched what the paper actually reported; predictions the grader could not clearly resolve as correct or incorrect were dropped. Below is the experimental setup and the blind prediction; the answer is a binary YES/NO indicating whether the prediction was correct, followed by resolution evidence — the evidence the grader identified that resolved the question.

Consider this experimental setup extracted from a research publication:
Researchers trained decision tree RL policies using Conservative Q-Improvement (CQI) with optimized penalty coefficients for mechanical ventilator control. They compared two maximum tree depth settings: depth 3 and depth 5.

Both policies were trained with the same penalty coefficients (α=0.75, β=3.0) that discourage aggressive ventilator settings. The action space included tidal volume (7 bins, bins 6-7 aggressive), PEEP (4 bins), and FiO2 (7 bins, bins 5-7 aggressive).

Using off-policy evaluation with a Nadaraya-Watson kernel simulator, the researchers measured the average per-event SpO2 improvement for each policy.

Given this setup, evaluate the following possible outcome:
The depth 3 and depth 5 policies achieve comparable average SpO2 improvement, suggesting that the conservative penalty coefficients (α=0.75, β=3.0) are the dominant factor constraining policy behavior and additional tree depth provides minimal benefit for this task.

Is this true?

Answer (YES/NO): NO